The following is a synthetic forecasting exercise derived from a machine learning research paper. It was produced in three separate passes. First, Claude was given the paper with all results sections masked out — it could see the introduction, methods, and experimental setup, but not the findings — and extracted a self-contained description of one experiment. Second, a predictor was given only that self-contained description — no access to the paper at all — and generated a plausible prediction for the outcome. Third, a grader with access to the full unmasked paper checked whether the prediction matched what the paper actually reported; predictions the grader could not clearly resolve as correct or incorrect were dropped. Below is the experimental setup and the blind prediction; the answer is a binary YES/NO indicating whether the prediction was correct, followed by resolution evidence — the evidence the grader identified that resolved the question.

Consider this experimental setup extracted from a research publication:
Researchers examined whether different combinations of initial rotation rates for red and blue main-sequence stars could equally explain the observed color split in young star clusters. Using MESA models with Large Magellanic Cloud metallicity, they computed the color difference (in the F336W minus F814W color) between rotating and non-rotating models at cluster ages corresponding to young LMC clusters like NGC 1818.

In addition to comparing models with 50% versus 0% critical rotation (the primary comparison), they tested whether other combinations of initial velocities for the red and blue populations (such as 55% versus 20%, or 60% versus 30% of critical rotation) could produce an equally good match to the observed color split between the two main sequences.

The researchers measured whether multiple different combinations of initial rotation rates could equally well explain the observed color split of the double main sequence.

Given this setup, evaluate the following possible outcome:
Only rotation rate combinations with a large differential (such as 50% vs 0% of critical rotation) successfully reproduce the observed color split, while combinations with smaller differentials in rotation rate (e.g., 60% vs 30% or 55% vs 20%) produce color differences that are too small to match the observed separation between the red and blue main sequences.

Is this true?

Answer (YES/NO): NO